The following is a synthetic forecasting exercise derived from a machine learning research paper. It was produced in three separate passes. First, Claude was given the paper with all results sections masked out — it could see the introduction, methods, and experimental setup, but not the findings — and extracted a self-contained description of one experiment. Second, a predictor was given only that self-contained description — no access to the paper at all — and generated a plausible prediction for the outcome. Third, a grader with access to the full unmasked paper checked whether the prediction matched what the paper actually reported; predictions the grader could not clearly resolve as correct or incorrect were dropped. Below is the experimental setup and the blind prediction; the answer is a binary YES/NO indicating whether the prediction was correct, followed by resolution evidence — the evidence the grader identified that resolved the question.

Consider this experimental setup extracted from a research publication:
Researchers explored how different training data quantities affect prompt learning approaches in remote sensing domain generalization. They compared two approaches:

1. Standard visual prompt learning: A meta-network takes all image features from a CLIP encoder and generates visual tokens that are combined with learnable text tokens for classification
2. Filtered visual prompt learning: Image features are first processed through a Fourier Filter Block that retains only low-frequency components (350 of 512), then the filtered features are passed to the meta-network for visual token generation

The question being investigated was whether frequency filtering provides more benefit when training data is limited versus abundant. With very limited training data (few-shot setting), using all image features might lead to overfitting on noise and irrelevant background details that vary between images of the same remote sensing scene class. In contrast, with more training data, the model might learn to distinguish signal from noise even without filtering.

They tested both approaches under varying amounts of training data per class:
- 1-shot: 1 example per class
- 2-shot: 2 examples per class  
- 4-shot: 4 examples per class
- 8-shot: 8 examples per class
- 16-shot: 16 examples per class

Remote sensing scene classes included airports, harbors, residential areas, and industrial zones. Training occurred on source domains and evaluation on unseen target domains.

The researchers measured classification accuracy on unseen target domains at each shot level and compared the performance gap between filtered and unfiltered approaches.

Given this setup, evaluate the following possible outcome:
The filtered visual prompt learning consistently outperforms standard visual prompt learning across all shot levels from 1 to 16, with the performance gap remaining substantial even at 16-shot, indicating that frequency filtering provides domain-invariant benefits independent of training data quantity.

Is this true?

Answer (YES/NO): YES